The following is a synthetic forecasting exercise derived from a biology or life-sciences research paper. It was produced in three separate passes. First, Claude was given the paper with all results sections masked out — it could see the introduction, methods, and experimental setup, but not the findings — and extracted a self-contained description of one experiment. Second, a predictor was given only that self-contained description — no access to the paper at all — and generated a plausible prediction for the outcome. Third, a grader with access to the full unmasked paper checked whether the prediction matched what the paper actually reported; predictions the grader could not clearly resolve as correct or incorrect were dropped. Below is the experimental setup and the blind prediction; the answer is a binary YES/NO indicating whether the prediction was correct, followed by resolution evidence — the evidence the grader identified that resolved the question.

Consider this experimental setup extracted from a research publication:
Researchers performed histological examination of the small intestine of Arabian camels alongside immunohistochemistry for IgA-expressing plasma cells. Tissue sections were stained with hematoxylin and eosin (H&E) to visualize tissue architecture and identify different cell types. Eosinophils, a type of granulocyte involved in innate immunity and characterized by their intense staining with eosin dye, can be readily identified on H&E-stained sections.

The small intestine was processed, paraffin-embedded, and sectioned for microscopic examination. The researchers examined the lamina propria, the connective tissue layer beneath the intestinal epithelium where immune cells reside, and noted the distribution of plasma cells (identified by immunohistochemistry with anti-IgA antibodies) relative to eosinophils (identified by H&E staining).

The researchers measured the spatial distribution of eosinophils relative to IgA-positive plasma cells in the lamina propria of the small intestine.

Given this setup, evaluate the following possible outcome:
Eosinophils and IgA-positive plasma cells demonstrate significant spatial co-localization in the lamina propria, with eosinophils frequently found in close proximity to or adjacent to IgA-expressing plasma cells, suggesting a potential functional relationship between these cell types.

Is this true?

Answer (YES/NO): YES